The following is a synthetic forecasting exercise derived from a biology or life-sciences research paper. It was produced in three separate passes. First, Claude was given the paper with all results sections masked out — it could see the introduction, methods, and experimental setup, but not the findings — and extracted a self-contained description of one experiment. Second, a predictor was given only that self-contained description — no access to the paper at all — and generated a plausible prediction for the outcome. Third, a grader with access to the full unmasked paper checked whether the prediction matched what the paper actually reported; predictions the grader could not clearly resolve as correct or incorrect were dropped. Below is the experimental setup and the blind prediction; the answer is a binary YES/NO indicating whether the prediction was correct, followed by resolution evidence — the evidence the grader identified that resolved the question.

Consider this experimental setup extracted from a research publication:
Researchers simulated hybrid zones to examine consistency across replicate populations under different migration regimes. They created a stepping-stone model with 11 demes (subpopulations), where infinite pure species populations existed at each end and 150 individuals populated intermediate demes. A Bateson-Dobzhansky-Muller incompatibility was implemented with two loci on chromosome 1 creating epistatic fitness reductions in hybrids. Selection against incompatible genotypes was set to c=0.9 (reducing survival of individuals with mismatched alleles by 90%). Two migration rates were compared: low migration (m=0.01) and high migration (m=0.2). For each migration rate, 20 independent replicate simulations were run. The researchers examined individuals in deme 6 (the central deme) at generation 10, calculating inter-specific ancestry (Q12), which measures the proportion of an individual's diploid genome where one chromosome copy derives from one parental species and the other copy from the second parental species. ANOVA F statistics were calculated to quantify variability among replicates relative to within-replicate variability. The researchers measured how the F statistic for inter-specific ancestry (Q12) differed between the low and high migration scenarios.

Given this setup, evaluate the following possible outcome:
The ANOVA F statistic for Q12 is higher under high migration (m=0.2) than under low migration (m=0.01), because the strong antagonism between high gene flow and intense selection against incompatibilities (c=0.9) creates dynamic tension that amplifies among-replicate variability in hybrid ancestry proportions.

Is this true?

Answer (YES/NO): NO